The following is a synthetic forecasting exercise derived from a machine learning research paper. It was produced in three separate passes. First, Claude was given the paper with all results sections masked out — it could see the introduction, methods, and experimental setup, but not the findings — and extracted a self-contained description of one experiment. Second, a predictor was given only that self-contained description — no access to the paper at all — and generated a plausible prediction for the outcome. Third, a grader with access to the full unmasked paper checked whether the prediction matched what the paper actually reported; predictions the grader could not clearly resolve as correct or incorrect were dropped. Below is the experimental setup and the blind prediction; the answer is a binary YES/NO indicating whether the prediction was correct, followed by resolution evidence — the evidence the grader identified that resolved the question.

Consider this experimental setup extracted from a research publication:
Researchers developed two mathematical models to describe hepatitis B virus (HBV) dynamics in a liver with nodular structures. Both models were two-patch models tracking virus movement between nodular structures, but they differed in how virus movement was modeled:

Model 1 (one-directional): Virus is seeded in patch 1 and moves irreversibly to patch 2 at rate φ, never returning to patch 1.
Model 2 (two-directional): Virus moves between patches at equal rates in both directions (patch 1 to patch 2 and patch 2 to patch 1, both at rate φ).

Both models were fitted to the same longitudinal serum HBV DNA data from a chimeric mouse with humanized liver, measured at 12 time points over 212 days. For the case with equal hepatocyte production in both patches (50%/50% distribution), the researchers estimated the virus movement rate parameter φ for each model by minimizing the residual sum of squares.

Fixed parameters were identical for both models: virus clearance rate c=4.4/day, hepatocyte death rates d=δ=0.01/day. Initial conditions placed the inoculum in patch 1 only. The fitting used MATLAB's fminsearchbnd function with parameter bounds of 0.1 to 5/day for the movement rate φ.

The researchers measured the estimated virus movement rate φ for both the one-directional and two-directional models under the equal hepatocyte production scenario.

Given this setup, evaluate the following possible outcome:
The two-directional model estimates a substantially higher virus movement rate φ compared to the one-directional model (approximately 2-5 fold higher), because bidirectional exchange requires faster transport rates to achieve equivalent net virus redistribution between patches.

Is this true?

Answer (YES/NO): NO